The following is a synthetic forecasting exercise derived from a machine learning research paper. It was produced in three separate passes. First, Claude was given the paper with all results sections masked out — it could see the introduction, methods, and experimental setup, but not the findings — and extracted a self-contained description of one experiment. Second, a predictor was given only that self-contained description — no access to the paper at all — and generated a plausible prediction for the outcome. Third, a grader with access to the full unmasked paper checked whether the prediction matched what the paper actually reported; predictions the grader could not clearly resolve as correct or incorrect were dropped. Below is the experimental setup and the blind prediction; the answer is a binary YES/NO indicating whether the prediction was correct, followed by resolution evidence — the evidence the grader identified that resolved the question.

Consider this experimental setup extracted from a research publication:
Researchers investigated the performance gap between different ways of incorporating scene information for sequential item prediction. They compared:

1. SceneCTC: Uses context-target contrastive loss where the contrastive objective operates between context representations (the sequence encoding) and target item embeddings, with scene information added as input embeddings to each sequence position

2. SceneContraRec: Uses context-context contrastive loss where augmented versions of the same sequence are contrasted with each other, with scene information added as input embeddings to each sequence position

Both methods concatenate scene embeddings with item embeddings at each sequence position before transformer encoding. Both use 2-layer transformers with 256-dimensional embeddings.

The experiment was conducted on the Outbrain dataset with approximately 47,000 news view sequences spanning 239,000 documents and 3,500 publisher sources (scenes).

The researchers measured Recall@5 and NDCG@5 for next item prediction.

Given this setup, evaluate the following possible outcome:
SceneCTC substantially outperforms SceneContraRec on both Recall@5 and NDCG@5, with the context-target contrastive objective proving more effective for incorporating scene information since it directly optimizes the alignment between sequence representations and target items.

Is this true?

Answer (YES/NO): NO